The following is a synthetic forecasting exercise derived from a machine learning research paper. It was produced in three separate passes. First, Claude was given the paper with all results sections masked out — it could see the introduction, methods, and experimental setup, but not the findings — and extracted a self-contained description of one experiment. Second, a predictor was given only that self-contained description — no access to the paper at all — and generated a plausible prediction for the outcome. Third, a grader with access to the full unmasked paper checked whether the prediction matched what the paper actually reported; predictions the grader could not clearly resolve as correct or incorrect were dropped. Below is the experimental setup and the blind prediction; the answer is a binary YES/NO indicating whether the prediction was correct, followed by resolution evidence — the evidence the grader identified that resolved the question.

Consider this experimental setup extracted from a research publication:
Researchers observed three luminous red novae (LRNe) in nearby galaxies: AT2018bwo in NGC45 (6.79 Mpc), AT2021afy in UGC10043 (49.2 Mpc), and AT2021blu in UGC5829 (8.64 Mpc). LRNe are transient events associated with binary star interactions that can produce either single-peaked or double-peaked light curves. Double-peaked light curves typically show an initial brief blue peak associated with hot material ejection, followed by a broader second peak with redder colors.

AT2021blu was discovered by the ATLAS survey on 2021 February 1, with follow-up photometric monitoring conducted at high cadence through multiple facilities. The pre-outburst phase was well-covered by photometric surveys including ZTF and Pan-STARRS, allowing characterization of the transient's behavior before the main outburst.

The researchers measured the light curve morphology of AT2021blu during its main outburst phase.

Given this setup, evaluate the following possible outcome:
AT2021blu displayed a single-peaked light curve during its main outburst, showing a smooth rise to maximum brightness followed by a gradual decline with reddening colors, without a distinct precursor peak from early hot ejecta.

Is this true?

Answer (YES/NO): NO